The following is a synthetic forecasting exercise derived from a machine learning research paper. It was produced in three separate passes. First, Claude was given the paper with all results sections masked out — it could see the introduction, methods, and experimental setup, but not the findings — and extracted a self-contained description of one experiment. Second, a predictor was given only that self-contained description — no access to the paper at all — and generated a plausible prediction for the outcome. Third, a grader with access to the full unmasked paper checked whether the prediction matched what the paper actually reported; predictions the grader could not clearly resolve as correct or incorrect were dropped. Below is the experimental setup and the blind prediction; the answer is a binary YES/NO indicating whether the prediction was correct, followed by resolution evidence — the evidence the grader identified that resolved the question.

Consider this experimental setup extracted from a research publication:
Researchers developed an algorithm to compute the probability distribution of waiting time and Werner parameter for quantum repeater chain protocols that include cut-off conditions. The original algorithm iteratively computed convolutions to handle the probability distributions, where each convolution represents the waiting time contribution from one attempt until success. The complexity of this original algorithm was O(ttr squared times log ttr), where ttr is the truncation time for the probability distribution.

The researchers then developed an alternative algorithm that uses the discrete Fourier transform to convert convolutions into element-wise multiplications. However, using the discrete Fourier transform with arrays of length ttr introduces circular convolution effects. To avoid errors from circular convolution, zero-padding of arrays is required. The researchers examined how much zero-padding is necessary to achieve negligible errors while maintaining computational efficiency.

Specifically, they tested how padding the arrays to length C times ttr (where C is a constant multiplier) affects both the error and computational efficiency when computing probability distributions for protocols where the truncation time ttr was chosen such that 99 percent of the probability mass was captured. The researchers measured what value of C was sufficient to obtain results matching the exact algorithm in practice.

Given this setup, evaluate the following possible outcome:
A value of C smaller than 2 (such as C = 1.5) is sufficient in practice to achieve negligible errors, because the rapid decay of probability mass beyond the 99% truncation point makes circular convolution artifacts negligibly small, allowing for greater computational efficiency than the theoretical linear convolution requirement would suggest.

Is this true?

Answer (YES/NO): NO